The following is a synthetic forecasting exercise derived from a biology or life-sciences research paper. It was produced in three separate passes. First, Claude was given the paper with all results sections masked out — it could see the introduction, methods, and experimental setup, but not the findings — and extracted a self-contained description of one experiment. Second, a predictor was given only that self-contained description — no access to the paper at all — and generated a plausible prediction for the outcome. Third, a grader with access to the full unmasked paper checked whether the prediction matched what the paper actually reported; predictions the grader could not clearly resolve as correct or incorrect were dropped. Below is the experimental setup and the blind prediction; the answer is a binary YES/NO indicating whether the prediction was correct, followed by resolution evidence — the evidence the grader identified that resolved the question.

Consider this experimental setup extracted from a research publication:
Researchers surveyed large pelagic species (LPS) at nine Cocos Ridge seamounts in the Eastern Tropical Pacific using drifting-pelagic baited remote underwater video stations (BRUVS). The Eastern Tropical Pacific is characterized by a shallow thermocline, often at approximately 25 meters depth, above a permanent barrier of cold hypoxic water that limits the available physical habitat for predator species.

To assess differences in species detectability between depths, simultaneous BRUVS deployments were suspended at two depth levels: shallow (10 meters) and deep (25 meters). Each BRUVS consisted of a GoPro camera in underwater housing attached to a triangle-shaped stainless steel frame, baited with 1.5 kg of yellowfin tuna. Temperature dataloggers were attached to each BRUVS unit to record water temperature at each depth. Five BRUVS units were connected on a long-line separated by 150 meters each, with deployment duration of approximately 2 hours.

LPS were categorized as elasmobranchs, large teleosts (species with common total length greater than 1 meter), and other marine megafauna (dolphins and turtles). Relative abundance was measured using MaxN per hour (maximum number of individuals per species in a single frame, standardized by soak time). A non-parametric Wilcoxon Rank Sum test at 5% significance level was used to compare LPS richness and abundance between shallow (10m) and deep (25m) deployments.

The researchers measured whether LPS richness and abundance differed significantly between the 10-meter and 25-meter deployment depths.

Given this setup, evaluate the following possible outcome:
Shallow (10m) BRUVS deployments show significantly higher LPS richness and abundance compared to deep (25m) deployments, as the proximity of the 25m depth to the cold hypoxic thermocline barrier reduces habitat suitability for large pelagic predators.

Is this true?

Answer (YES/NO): NO